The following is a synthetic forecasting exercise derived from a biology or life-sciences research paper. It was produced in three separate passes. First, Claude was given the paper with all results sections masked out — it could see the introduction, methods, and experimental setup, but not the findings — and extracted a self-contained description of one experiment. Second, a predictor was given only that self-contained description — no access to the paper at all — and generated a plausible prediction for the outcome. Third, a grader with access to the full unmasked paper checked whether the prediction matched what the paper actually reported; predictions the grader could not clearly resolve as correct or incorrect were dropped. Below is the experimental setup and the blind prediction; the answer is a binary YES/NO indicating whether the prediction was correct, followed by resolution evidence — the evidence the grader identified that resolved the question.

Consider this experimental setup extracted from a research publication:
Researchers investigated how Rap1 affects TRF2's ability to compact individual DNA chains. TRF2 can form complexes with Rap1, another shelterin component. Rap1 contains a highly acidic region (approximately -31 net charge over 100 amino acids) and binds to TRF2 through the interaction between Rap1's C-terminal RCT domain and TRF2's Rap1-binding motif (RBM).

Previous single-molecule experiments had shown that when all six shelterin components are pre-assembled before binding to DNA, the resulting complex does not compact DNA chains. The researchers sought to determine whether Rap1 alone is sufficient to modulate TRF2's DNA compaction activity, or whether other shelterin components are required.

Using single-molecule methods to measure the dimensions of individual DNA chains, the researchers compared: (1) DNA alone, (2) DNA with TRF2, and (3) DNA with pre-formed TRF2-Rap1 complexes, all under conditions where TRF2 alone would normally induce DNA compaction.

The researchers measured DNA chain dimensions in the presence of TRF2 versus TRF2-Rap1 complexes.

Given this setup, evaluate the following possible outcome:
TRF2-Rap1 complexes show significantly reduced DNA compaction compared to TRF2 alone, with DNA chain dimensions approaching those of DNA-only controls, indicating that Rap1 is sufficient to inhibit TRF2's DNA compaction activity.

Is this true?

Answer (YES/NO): NO